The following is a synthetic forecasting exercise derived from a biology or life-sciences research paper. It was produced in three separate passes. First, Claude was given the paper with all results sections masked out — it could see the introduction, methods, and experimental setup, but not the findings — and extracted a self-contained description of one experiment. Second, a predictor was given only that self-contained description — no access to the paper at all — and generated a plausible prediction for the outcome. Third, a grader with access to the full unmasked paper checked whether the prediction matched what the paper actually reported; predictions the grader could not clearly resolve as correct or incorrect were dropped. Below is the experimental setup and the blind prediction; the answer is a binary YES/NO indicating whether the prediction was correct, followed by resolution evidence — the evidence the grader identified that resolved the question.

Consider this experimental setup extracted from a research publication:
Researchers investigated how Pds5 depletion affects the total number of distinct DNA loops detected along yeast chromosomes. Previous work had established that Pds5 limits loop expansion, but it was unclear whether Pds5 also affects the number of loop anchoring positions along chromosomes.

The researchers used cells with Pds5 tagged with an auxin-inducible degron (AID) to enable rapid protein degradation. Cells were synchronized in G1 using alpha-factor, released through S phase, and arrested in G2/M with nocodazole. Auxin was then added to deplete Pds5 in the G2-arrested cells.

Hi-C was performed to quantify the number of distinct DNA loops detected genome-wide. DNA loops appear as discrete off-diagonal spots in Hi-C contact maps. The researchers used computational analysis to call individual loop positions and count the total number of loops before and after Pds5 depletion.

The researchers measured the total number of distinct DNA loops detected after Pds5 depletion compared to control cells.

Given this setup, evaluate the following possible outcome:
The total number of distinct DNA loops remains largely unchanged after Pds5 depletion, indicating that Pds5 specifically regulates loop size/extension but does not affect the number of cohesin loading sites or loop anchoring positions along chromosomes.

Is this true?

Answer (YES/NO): NO